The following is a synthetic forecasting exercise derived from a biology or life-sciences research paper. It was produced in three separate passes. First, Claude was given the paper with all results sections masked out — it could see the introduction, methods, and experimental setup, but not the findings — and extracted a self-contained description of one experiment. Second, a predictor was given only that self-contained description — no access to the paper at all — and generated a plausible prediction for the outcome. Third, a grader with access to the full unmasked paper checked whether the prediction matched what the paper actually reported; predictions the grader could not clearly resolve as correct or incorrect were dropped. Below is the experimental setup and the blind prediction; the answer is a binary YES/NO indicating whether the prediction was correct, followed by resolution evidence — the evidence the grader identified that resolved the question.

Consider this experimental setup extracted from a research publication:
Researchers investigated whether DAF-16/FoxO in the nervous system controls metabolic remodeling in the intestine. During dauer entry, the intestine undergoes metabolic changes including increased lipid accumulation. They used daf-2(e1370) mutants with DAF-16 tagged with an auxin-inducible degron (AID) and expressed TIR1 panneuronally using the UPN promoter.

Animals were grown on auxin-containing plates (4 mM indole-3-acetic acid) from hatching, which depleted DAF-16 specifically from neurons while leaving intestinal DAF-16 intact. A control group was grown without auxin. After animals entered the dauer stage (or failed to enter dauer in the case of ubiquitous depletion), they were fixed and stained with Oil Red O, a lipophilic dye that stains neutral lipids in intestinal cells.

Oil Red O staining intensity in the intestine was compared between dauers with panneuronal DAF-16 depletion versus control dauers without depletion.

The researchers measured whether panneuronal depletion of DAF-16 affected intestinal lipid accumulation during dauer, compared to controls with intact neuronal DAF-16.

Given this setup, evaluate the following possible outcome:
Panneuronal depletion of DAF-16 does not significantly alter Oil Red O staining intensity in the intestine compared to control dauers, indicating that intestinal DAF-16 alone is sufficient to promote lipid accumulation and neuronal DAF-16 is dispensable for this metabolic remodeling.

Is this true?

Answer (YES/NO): NO